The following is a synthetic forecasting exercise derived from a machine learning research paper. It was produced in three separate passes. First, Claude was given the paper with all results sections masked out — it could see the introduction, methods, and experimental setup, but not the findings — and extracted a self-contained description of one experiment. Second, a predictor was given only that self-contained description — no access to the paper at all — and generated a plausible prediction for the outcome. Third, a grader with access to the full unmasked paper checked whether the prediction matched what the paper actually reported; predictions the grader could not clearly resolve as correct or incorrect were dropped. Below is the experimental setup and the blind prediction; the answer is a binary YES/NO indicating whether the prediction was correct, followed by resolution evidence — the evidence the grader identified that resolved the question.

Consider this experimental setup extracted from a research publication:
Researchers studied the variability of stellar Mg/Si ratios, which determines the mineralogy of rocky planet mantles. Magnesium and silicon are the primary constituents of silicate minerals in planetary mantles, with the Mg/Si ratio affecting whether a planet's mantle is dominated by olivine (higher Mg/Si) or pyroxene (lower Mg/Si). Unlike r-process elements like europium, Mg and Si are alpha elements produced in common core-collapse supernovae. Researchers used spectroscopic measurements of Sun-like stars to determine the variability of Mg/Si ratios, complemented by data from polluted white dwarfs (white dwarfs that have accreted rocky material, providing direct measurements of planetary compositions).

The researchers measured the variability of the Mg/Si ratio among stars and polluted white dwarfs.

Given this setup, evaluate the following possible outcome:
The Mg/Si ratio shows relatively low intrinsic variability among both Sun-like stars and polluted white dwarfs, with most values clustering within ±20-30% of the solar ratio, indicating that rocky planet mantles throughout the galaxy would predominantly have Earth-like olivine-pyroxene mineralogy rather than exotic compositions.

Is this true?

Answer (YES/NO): YES